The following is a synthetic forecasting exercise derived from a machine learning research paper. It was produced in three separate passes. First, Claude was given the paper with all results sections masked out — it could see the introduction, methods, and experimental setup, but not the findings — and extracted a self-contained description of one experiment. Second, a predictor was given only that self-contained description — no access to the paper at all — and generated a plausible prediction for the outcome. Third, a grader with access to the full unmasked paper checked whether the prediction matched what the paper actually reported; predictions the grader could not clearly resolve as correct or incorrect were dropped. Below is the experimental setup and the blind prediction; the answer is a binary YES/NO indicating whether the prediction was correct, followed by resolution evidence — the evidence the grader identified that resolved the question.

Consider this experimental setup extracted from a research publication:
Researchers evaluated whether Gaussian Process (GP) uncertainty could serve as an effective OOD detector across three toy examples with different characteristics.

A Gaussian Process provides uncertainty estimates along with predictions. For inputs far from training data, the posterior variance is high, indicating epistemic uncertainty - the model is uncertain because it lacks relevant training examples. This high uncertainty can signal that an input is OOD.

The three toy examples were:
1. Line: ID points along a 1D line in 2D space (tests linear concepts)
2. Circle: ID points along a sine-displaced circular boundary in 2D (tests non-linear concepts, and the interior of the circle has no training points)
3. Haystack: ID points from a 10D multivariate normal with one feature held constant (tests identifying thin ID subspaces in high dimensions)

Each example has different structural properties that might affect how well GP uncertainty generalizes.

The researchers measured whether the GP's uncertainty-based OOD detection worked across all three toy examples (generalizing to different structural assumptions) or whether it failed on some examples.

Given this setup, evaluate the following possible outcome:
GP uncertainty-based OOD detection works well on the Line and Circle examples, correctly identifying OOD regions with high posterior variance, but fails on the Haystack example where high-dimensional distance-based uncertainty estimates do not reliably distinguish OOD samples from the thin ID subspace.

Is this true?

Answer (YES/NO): NO